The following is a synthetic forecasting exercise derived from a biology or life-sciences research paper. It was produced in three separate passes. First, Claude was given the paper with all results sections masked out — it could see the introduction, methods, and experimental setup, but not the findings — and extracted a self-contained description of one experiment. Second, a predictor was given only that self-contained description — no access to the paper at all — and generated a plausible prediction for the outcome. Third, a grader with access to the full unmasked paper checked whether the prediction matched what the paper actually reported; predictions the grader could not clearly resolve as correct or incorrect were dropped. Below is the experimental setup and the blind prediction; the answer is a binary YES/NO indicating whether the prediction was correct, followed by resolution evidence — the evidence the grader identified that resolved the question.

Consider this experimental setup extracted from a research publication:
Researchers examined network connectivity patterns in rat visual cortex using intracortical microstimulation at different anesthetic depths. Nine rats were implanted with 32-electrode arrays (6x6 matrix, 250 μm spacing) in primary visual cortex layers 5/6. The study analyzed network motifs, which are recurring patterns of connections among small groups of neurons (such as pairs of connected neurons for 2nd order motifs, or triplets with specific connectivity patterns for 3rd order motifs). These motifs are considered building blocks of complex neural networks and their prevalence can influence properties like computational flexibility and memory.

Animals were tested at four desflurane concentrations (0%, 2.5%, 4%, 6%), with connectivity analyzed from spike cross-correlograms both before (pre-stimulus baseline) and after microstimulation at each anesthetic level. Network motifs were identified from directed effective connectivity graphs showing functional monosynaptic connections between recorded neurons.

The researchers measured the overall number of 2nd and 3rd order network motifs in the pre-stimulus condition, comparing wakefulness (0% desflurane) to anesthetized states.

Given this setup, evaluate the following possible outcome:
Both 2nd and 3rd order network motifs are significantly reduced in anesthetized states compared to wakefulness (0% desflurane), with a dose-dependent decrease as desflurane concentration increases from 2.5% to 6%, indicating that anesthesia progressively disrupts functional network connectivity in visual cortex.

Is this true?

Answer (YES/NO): YES